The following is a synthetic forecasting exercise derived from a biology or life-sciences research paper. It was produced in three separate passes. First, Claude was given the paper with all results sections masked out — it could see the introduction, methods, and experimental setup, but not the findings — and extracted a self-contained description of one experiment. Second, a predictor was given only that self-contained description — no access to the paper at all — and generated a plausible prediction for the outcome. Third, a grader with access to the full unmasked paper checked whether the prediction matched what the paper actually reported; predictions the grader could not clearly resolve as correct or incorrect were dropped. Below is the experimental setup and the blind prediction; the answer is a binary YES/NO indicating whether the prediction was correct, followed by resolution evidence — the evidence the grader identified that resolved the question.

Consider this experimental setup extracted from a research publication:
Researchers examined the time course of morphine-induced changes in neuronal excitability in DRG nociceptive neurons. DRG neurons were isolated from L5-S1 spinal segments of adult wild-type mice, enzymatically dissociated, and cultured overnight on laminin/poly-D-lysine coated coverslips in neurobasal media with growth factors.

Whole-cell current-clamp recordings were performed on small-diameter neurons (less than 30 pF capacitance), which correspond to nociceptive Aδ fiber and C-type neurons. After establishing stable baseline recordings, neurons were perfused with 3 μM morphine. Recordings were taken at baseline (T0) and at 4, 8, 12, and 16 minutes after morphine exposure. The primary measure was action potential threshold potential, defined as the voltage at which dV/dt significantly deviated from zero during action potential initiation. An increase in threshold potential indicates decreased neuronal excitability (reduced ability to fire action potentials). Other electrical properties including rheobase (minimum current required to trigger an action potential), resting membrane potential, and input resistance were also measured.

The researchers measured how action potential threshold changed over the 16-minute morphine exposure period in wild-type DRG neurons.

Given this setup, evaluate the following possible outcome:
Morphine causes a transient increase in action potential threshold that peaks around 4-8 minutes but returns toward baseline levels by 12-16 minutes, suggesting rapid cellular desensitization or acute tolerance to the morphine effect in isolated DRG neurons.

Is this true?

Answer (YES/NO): NO